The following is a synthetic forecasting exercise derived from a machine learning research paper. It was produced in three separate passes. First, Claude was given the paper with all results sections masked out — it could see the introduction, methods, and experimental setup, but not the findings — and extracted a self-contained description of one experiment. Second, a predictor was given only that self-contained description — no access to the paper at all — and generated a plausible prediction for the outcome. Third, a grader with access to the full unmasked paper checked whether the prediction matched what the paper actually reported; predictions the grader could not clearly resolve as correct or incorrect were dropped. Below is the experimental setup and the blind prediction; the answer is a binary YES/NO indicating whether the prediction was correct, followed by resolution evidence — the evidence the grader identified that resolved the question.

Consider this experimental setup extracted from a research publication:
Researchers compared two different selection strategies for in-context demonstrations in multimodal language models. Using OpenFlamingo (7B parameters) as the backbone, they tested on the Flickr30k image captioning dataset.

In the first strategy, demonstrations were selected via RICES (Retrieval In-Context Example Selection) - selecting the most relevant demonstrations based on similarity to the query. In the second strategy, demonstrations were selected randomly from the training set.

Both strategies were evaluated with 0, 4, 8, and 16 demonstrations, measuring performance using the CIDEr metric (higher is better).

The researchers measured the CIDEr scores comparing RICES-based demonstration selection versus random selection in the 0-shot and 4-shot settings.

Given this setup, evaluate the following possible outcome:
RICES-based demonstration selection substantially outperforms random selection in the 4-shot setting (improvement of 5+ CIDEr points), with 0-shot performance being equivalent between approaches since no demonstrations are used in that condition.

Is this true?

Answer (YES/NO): NO